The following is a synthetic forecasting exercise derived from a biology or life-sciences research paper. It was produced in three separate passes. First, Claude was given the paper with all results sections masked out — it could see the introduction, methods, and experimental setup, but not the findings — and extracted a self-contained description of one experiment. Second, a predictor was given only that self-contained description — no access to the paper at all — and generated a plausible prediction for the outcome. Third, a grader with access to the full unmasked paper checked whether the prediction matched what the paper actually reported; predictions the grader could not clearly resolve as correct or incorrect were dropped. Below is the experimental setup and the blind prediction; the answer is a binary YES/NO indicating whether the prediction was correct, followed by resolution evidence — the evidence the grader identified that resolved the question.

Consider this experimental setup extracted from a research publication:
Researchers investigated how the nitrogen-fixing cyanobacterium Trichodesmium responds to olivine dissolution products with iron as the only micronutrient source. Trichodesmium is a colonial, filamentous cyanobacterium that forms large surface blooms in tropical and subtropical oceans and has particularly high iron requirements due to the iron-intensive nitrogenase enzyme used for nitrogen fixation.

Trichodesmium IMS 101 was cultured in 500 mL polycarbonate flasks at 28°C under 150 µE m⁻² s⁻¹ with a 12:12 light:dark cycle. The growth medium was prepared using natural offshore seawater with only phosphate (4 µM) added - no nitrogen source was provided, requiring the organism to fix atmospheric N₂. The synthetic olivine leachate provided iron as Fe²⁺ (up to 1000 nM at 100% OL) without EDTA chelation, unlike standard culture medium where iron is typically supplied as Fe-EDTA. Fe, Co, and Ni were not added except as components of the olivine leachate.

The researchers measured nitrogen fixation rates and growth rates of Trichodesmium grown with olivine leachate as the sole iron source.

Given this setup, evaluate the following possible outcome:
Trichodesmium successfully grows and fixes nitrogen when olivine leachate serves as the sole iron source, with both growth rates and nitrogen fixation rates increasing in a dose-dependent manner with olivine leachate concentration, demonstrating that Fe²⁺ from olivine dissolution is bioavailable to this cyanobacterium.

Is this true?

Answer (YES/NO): NO